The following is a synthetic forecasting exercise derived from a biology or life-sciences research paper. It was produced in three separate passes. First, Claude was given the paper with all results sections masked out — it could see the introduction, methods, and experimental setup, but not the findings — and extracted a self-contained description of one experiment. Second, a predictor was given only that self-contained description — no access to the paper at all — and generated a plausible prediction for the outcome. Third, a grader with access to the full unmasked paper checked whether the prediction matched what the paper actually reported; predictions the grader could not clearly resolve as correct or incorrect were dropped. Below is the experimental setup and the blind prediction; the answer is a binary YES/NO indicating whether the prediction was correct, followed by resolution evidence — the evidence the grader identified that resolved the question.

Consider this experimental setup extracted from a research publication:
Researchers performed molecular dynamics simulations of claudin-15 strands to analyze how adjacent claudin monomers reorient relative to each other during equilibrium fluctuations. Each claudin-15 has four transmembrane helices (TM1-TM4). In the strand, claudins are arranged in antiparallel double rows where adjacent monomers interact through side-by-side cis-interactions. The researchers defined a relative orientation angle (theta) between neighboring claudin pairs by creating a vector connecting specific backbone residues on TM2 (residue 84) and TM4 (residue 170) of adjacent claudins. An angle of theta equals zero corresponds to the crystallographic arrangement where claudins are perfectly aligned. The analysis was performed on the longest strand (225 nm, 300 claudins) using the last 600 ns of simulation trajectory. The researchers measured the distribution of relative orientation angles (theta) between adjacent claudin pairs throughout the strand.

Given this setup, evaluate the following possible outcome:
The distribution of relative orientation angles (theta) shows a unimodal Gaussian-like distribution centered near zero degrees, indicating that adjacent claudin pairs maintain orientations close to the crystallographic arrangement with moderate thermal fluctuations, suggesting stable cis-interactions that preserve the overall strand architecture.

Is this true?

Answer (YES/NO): YES